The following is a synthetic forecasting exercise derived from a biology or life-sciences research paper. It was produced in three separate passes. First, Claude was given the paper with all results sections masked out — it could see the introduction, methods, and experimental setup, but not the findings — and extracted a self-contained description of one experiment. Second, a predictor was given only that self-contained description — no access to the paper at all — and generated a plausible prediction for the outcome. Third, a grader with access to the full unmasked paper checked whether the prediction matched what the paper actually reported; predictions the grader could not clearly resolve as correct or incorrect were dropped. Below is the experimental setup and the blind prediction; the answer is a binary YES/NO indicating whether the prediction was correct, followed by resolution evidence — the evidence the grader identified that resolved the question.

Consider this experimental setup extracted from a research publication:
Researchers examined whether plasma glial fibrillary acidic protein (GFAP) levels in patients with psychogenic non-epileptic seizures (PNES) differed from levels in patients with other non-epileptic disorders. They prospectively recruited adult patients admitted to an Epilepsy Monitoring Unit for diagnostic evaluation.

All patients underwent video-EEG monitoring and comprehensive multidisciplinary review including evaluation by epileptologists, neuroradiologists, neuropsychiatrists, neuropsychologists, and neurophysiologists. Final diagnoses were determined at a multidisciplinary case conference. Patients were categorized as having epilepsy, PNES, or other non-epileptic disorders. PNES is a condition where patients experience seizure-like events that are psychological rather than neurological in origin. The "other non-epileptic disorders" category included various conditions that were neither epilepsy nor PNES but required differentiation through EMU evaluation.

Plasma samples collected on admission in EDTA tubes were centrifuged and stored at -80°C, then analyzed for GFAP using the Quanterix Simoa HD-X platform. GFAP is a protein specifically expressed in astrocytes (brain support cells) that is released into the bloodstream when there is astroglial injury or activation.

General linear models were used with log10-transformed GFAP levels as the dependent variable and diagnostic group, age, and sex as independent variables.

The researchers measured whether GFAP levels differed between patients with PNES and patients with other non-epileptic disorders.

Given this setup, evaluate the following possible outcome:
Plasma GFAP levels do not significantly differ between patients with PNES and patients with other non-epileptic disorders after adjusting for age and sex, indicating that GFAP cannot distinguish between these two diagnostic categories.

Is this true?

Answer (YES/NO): YES